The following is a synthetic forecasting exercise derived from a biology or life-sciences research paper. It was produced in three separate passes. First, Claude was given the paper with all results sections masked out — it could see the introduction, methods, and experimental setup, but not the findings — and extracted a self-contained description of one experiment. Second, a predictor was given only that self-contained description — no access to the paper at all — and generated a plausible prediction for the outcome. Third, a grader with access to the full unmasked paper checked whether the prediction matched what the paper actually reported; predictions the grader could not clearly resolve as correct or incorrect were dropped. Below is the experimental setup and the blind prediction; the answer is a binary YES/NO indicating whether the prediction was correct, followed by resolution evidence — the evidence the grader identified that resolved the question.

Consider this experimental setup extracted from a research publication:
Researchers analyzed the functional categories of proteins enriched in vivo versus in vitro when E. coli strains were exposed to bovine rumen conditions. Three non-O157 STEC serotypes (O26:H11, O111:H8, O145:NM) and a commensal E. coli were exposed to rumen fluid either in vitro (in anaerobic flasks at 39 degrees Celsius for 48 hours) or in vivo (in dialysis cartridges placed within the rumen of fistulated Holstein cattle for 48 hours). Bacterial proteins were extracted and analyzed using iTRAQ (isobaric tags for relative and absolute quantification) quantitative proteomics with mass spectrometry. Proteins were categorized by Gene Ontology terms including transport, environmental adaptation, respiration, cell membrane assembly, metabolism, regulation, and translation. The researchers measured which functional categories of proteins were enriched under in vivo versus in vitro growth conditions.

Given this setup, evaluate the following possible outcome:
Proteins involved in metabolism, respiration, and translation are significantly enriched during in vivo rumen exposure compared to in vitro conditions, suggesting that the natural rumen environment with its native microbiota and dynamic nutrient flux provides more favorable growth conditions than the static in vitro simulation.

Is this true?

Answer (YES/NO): NO